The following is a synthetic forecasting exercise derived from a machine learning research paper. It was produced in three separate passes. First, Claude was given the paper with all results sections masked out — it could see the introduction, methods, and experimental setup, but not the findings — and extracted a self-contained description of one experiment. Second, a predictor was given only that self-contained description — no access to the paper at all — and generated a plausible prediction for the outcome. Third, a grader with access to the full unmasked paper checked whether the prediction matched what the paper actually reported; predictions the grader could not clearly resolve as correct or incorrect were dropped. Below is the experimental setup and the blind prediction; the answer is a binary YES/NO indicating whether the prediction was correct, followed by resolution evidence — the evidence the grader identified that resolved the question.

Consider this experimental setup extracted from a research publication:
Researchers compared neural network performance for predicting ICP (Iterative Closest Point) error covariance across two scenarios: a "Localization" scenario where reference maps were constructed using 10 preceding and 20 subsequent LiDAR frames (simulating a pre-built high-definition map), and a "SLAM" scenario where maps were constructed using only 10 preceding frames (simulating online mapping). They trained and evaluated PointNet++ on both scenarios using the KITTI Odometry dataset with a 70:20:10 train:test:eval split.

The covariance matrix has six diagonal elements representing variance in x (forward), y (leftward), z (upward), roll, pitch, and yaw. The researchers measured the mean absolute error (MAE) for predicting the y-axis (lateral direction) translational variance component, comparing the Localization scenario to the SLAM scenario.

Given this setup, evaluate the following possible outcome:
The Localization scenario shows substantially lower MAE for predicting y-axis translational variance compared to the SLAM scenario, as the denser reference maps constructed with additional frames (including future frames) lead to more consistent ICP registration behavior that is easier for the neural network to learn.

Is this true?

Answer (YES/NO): NO